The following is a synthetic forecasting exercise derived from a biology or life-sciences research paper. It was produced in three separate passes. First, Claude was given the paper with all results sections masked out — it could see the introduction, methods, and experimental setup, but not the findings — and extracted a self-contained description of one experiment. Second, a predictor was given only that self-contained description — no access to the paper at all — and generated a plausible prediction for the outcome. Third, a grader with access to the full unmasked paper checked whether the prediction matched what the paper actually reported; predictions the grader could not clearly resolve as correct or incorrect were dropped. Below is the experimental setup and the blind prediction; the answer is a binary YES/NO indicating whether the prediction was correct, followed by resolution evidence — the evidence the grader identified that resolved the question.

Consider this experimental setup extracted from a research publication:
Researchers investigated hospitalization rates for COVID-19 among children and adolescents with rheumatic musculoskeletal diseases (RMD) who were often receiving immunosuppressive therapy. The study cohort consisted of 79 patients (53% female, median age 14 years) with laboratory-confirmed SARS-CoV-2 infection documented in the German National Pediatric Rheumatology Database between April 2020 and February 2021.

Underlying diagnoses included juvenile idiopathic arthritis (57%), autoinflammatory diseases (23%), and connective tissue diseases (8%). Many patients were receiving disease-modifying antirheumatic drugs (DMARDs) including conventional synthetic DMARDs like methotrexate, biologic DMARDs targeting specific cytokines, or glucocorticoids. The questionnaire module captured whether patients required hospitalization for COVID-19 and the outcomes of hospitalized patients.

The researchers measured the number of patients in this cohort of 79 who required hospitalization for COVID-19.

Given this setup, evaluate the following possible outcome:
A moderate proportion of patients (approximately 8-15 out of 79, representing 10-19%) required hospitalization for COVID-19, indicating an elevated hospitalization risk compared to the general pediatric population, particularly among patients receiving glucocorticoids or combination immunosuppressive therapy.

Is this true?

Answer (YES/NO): NO